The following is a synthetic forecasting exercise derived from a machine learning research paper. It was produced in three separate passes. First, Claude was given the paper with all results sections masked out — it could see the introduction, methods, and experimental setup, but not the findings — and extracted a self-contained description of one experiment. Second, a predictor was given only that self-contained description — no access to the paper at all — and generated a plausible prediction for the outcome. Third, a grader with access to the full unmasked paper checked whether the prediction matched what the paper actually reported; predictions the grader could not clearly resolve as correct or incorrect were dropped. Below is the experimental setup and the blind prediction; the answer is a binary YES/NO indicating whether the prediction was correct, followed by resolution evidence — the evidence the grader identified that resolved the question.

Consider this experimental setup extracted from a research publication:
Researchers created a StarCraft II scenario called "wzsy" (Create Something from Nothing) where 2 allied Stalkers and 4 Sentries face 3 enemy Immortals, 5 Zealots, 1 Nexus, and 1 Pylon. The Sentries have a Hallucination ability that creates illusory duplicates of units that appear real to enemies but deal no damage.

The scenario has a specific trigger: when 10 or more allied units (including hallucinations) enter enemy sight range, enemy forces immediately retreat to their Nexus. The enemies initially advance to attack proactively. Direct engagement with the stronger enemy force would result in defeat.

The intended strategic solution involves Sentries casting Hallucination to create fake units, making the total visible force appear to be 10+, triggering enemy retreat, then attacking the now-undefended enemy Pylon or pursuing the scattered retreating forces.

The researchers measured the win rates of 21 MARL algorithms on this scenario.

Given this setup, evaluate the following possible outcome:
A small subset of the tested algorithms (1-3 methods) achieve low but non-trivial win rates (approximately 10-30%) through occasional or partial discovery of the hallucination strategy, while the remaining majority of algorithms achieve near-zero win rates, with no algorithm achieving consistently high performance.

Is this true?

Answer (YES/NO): NO